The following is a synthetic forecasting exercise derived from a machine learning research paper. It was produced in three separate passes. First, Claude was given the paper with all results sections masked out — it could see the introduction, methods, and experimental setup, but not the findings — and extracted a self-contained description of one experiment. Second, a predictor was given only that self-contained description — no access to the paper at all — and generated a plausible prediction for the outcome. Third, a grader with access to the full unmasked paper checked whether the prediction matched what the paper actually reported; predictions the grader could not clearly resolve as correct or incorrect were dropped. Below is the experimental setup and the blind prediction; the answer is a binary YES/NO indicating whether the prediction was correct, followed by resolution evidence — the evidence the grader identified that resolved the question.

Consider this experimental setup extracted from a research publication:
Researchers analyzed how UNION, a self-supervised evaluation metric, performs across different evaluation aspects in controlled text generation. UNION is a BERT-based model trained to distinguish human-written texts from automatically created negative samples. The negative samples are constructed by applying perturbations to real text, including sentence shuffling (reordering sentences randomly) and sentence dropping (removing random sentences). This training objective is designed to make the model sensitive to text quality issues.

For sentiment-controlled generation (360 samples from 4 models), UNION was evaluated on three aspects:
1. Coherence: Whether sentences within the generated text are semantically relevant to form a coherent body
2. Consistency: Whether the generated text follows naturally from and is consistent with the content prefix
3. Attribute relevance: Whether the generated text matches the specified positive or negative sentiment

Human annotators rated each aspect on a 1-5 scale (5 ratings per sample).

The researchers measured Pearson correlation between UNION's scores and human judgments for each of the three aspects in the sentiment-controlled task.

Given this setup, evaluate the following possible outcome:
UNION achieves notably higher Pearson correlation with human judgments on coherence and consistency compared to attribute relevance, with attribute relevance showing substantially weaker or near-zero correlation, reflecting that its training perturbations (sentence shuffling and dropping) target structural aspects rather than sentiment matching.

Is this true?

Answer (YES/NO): YES